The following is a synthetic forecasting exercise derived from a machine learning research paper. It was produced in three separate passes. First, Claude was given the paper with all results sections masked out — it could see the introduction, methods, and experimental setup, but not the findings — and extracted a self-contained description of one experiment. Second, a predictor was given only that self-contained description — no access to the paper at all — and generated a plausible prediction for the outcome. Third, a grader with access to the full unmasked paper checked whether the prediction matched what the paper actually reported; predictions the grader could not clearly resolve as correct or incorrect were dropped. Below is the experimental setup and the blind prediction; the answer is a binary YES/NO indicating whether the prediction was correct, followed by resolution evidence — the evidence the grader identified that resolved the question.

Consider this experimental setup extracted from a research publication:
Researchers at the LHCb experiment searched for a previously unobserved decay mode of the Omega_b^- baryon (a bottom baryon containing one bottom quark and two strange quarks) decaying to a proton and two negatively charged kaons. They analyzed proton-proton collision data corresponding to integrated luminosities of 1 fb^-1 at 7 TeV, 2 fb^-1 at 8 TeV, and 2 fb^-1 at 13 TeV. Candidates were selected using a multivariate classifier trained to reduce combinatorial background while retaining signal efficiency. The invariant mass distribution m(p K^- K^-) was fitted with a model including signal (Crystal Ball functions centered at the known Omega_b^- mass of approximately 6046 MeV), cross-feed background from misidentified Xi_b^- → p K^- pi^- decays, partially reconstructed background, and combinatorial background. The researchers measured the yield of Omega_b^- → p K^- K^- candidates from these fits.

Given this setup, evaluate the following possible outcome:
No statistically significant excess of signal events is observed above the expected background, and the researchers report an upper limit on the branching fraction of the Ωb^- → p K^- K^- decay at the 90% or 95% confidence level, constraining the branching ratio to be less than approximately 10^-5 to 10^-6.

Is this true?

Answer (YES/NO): NO